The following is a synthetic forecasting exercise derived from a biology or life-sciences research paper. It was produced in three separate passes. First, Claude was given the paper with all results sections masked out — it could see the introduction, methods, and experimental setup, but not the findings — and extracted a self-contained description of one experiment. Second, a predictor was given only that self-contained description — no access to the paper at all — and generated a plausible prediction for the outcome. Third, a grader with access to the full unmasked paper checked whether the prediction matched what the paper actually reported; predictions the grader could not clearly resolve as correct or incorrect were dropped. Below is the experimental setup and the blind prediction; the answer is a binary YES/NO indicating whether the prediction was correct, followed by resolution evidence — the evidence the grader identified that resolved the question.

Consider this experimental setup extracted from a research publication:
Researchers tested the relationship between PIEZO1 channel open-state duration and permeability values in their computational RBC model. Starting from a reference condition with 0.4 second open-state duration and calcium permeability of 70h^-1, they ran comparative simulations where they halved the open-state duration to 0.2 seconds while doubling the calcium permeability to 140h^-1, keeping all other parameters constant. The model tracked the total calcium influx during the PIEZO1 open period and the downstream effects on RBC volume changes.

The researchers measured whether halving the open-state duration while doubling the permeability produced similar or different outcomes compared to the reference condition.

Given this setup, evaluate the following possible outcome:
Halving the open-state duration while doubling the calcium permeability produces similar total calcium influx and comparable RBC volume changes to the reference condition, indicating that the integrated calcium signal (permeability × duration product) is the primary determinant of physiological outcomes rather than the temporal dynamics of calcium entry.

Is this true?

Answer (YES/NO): YES